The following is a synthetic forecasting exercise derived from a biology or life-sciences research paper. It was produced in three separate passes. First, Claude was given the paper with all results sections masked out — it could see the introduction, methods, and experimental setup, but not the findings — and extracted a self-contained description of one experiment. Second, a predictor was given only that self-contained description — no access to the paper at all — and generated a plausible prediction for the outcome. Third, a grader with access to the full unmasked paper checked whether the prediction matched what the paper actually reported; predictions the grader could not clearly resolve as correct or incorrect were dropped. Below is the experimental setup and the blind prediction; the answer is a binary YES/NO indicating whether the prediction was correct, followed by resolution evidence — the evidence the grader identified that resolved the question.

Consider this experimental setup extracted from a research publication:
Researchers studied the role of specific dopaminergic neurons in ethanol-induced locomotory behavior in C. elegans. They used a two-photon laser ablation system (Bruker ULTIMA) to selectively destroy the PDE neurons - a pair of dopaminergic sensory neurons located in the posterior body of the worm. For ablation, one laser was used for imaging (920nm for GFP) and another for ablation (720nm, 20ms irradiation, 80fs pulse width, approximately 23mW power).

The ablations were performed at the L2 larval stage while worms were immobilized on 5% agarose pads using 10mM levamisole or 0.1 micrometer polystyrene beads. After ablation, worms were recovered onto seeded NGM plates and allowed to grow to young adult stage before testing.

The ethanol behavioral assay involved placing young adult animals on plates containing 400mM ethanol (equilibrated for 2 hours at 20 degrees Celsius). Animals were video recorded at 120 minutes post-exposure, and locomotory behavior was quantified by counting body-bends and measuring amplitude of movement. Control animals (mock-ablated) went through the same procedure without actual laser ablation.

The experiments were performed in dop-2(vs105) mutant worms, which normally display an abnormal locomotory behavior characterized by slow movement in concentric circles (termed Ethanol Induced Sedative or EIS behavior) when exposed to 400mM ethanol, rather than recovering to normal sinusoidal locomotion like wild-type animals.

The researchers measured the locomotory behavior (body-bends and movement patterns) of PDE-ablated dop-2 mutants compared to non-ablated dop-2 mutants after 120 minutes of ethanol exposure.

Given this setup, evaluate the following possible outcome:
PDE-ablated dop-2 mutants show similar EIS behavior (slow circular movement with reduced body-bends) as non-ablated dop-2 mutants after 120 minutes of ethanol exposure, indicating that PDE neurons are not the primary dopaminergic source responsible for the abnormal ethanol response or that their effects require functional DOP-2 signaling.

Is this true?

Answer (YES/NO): NO